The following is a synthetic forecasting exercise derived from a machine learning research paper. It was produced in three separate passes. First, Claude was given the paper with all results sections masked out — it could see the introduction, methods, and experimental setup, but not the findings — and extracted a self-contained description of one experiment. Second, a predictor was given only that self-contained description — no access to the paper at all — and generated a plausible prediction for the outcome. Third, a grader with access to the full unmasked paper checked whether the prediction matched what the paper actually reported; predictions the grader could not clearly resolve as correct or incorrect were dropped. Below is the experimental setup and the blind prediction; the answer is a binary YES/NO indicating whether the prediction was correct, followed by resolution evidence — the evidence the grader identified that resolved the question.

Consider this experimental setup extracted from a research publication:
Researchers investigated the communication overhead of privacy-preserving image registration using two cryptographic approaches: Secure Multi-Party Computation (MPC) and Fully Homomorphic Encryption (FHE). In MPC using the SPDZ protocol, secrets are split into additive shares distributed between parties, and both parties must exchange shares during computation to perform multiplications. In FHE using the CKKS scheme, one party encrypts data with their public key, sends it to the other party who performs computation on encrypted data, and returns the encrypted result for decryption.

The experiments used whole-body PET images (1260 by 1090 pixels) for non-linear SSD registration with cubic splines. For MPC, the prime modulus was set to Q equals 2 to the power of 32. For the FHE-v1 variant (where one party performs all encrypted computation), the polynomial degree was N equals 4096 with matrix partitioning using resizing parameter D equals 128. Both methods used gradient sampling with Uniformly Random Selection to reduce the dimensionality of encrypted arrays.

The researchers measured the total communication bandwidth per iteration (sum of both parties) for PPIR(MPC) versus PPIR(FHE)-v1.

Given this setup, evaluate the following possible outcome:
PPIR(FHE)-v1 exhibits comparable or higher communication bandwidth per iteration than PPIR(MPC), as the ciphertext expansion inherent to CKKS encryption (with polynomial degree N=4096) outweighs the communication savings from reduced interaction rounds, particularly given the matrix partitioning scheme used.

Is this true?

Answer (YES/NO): NO